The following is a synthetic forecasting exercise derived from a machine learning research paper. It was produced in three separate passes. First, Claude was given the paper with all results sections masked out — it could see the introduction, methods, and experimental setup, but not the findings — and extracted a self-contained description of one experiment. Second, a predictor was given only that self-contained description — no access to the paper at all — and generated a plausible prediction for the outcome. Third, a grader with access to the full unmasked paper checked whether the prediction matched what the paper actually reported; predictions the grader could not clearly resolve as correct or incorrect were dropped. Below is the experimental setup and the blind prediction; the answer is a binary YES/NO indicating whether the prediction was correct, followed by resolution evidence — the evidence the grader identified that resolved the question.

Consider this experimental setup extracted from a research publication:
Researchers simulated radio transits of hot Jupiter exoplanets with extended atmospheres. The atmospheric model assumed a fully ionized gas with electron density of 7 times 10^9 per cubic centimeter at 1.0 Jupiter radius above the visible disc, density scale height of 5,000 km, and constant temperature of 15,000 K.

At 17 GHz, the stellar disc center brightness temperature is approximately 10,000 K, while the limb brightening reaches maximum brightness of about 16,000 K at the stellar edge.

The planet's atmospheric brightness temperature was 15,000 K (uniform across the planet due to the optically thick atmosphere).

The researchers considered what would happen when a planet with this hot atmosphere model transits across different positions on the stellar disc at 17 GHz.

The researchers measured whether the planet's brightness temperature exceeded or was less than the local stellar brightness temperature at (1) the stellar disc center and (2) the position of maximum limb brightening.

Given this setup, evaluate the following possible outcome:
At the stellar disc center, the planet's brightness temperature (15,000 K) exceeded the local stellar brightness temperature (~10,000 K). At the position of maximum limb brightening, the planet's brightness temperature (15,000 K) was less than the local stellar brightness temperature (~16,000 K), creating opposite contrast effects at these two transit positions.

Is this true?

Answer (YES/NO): YES